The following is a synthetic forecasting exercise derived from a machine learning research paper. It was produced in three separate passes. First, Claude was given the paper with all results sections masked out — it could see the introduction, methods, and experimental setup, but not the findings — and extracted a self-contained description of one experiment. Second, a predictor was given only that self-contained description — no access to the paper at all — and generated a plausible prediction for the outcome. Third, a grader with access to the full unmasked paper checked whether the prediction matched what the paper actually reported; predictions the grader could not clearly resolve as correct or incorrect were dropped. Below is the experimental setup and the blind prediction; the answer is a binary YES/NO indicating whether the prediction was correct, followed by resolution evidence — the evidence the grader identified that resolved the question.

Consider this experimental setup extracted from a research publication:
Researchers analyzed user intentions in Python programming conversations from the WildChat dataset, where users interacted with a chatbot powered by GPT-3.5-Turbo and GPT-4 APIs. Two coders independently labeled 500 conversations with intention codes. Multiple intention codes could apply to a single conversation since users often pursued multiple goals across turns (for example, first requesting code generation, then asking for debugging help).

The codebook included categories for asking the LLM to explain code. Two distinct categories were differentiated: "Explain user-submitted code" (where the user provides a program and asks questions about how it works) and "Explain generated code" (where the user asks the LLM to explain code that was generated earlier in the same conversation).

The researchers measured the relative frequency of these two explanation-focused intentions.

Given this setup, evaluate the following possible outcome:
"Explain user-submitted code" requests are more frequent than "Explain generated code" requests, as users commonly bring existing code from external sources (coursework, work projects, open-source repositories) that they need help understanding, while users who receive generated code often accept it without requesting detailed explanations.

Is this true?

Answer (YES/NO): YES